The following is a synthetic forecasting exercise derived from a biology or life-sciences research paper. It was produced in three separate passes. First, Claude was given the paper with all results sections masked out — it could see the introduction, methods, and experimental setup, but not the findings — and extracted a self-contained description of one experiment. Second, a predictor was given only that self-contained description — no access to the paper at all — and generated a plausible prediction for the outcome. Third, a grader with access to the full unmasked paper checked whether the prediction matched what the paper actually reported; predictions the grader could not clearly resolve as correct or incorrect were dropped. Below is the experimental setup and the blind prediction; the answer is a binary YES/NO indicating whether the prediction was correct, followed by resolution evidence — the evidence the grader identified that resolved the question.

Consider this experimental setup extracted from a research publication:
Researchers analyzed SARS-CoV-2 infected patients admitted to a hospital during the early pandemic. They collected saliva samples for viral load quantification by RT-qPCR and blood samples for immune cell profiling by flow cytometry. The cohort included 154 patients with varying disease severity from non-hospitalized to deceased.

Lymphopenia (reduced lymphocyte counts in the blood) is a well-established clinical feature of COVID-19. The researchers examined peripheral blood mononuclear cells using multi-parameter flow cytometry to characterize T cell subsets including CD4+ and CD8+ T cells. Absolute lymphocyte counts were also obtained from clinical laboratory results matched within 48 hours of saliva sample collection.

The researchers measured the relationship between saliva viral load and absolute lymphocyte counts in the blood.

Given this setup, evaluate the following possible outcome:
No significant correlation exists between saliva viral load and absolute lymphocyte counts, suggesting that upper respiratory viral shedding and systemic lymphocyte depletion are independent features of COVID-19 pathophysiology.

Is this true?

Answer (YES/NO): NO